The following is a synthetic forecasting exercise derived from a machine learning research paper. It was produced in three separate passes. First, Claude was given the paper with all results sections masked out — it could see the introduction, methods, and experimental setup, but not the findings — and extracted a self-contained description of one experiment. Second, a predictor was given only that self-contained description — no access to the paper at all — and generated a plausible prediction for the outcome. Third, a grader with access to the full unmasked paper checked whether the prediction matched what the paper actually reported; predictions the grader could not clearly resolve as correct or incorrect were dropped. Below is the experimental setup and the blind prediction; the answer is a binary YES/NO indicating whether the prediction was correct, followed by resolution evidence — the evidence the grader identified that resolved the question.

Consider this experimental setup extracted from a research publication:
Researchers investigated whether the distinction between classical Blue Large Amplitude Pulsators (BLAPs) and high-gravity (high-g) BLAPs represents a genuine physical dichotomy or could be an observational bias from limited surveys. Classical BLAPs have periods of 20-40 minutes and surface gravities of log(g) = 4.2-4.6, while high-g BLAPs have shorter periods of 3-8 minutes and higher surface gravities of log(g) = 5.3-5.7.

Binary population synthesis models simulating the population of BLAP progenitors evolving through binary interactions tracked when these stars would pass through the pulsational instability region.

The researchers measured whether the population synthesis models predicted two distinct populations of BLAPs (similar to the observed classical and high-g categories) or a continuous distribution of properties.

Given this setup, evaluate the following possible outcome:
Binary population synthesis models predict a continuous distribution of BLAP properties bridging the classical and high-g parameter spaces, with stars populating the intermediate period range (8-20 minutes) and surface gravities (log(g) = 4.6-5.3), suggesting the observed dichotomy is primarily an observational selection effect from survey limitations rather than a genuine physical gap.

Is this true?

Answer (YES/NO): NO